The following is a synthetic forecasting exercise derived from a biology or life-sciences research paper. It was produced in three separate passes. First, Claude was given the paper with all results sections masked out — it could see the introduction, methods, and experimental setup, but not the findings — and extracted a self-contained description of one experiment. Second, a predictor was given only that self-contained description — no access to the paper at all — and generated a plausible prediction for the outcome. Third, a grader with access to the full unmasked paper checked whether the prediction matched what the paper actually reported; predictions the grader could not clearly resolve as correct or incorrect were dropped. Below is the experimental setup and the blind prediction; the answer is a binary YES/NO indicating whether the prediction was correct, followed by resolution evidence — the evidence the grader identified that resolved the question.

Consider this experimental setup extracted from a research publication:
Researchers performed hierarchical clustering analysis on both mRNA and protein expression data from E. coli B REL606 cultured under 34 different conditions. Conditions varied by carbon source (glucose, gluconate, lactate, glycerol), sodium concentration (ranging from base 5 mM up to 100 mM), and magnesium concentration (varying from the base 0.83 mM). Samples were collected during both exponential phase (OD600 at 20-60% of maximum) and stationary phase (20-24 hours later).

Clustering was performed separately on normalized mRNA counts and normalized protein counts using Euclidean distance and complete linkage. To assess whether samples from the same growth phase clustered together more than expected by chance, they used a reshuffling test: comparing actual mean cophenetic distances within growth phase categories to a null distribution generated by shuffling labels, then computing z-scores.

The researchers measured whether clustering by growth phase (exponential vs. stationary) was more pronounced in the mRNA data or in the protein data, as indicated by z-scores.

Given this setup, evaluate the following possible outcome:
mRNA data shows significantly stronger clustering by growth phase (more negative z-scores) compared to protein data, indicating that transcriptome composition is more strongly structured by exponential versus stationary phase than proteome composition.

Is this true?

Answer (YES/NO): YES